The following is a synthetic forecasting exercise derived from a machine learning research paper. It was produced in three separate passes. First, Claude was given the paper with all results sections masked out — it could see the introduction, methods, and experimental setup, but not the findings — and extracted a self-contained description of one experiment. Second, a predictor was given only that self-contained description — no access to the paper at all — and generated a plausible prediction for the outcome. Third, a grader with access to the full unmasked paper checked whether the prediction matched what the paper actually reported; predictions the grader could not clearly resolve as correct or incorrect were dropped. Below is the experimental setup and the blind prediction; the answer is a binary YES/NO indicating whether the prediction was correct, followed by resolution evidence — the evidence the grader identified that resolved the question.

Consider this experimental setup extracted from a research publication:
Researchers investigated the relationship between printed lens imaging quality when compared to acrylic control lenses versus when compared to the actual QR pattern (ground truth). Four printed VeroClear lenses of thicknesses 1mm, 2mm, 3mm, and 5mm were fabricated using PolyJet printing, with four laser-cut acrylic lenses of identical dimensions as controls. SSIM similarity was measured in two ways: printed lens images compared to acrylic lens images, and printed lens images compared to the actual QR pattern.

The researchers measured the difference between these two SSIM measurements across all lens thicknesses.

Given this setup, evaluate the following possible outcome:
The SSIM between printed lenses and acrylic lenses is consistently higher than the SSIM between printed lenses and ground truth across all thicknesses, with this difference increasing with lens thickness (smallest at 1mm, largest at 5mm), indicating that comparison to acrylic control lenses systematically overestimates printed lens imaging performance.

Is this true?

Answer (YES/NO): NO